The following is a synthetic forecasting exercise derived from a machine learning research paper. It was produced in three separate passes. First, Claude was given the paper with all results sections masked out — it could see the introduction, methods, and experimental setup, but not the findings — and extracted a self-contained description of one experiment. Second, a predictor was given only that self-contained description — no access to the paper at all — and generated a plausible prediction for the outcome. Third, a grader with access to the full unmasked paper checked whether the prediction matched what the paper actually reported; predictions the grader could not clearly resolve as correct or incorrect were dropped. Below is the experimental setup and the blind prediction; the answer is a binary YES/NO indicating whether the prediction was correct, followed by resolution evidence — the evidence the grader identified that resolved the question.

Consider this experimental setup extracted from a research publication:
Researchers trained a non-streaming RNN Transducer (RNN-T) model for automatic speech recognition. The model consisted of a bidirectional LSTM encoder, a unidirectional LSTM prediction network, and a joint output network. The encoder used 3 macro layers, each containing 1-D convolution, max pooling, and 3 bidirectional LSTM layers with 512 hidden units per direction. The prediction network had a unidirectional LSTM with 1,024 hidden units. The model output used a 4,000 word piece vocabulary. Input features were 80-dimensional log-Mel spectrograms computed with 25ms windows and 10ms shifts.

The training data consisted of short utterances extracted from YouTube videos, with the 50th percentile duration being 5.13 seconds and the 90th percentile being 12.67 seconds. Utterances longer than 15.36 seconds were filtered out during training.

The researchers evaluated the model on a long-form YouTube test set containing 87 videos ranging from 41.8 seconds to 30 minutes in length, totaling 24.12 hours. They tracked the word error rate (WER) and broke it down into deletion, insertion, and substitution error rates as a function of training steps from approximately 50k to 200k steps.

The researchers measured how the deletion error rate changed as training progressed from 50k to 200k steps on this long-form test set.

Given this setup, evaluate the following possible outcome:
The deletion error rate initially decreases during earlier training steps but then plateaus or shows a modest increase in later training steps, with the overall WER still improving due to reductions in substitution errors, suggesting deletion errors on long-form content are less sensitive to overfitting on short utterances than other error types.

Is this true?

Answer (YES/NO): NO